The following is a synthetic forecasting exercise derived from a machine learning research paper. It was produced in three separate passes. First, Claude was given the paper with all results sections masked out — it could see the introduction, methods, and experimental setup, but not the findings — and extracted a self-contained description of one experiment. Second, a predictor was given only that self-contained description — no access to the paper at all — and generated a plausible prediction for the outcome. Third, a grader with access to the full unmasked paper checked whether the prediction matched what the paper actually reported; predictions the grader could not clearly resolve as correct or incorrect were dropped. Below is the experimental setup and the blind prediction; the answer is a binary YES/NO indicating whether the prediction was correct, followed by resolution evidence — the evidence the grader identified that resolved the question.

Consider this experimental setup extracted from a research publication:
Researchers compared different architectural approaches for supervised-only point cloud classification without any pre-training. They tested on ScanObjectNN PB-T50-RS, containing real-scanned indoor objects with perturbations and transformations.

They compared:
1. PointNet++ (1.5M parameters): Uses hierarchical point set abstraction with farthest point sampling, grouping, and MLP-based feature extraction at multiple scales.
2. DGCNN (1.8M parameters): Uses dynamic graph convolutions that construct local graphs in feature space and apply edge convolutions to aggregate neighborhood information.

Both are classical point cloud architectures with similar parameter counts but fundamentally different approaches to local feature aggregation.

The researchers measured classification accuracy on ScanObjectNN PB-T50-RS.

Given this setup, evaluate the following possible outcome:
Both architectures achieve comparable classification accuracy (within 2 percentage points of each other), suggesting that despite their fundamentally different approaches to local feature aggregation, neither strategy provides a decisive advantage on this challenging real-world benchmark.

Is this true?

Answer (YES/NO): YES